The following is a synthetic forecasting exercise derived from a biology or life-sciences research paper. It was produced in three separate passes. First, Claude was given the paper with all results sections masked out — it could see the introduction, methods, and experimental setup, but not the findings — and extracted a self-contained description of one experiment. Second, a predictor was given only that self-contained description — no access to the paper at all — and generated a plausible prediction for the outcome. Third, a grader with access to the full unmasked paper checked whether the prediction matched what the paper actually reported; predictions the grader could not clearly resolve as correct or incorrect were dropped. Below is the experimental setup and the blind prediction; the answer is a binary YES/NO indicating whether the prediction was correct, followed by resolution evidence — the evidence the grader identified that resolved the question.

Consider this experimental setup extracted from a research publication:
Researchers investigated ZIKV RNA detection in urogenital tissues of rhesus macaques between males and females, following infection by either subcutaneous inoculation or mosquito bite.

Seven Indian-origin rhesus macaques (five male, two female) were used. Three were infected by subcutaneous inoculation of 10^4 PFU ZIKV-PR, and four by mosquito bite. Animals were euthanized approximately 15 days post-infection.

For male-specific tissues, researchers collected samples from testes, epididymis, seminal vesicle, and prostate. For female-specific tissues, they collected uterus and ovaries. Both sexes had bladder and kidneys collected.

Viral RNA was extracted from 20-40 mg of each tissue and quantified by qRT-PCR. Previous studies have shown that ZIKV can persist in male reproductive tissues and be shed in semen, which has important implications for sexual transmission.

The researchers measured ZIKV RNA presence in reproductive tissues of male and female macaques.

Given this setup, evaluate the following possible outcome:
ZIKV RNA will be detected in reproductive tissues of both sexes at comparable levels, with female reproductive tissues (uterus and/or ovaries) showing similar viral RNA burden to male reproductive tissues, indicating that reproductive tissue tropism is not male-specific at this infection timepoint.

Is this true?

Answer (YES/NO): NO